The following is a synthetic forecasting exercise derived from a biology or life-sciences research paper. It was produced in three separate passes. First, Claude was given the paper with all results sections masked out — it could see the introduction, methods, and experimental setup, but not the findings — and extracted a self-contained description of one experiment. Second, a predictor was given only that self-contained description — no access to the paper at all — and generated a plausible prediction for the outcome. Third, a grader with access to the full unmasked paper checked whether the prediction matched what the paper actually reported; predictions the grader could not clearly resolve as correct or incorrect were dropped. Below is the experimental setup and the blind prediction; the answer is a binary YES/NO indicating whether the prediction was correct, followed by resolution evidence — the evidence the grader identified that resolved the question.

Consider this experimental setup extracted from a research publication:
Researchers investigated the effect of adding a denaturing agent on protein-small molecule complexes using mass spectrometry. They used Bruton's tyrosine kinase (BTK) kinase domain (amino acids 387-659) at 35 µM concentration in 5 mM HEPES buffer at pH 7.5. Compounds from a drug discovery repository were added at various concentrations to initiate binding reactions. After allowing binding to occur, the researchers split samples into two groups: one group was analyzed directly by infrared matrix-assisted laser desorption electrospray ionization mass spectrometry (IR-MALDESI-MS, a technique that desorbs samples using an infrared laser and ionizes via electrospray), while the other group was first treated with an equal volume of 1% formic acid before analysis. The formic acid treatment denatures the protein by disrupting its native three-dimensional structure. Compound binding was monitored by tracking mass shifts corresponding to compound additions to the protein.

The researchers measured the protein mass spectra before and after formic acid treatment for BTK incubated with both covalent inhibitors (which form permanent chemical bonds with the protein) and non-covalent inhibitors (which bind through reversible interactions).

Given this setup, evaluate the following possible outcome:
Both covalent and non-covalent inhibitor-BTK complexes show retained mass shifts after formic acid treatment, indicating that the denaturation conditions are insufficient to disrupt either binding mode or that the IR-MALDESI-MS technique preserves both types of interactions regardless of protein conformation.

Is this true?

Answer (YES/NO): NO